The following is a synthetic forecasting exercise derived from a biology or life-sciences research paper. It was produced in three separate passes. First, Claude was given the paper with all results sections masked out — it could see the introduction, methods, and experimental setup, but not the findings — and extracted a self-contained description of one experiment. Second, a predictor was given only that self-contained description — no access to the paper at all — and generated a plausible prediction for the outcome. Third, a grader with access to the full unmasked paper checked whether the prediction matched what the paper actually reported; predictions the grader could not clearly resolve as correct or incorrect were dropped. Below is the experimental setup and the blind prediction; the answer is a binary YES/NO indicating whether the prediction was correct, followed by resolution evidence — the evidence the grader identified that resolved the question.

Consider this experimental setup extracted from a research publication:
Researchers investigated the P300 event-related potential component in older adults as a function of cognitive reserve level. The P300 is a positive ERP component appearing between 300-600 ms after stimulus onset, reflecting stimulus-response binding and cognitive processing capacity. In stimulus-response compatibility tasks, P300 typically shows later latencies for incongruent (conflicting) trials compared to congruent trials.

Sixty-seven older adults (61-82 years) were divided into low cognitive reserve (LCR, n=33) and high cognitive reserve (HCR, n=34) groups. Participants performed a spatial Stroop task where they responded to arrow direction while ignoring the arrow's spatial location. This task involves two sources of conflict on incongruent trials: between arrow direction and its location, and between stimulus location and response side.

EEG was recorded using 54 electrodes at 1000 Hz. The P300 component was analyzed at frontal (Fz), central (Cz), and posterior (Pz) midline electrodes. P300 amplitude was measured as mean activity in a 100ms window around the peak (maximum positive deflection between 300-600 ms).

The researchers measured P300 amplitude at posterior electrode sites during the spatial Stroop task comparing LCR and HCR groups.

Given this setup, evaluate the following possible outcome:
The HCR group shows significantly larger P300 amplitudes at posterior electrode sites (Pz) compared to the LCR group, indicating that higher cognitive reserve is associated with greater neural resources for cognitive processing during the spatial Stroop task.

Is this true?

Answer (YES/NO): NO